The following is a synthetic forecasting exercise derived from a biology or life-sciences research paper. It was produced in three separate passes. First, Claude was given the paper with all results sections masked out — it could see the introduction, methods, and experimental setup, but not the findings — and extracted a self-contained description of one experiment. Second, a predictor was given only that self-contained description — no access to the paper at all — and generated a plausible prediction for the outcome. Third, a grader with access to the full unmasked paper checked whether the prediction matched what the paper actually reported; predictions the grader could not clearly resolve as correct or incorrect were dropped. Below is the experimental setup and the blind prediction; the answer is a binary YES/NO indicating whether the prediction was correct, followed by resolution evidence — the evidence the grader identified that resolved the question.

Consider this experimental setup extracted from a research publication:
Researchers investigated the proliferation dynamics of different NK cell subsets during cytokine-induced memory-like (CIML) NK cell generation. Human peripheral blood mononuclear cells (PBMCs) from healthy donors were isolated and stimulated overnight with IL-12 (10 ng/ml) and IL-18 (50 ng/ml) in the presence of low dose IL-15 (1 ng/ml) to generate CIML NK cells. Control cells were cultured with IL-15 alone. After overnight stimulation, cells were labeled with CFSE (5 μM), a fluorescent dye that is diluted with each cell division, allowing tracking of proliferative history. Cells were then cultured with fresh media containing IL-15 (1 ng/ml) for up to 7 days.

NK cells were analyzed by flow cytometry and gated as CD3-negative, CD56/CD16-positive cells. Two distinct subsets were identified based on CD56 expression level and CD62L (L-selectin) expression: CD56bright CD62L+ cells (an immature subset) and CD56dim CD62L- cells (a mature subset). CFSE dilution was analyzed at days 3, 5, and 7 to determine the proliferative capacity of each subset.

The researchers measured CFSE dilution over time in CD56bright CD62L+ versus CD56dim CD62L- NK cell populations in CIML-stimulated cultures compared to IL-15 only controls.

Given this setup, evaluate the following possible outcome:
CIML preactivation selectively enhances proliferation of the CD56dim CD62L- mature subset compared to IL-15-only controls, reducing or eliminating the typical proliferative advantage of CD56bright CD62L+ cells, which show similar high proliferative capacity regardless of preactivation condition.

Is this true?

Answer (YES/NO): NO